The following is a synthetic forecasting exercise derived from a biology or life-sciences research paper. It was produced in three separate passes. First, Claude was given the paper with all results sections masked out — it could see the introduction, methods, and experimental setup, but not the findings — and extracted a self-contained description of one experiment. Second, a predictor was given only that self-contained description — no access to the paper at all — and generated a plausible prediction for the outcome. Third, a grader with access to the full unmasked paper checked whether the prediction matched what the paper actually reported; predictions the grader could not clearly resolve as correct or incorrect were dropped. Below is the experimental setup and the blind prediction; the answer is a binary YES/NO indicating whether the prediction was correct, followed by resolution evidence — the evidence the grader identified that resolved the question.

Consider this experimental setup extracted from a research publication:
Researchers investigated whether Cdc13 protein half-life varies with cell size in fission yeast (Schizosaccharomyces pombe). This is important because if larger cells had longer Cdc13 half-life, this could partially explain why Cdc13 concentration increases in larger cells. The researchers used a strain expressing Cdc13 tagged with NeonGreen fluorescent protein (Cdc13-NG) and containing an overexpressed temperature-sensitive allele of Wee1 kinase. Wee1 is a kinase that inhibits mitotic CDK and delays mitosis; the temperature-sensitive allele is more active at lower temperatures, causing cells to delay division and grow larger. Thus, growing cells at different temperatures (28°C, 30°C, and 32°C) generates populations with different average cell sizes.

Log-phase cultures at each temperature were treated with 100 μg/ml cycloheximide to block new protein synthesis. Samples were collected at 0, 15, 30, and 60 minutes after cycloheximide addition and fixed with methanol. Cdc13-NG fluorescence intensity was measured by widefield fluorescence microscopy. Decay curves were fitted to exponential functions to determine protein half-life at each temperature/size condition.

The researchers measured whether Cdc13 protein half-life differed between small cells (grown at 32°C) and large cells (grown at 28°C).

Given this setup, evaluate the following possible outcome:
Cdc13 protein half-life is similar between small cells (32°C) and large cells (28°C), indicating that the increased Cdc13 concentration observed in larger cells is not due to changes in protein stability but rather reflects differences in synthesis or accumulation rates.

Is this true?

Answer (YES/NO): YES